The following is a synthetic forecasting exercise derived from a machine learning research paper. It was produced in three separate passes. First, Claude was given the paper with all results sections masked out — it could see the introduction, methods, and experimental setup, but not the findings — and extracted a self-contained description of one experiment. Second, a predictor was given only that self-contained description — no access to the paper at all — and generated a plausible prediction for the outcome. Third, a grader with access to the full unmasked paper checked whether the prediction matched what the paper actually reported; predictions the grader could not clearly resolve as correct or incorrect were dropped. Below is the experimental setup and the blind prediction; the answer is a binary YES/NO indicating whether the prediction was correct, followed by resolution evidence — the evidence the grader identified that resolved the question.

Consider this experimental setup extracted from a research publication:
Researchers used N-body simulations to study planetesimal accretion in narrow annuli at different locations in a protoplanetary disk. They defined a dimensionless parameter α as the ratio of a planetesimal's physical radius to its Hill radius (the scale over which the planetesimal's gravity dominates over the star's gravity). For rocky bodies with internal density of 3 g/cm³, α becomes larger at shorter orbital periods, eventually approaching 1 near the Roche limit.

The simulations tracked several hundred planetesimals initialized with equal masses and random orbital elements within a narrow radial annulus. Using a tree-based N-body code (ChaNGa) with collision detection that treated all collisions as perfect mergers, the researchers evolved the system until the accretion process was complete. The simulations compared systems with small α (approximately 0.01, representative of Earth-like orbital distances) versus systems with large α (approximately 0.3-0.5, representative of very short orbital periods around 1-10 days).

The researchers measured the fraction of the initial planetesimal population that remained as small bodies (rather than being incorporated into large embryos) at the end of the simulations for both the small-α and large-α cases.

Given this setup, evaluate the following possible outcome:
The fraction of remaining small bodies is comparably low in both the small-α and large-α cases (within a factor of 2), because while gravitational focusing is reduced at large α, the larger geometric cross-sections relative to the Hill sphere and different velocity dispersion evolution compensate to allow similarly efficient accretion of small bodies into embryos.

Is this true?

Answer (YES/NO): NO